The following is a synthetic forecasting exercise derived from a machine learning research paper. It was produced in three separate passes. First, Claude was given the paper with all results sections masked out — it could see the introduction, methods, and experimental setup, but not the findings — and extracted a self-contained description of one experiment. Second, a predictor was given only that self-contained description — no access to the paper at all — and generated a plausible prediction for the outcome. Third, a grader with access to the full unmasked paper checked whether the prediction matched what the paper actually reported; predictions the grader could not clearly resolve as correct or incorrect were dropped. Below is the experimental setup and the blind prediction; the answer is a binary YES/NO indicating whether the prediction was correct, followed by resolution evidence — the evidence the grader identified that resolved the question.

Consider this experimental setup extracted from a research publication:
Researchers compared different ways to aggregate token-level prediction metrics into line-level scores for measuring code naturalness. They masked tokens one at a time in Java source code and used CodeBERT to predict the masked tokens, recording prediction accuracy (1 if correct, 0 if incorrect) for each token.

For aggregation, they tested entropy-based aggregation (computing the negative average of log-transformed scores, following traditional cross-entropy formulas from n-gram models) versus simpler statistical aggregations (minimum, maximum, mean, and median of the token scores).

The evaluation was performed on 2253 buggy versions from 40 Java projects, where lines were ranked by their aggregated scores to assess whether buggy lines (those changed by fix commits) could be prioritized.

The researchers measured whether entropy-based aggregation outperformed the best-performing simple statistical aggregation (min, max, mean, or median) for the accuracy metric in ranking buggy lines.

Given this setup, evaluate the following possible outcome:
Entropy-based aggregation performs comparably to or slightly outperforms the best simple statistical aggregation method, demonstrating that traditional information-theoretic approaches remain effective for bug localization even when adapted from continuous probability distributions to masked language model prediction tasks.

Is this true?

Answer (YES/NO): NO